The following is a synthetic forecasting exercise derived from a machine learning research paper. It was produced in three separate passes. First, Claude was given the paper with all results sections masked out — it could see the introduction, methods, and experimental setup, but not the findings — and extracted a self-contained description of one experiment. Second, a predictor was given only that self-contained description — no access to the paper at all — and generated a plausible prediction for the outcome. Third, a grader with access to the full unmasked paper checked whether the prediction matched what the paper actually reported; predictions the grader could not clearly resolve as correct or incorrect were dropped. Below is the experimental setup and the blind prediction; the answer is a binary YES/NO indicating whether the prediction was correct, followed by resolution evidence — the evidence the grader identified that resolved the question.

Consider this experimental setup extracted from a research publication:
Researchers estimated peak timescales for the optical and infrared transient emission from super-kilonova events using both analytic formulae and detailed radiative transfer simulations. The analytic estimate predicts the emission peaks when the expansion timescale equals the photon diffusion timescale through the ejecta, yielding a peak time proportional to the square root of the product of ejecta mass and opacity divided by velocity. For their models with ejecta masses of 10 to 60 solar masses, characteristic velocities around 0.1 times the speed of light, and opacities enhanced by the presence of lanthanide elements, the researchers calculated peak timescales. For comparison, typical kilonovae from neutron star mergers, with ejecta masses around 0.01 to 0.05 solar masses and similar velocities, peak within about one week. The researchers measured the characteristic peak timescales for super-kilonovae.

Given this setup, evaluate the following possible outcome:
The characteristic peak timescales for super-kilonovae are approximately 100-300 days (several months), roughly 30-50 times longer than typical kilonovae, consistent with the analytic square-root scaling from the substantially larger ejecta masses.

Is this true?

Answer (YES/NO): NO